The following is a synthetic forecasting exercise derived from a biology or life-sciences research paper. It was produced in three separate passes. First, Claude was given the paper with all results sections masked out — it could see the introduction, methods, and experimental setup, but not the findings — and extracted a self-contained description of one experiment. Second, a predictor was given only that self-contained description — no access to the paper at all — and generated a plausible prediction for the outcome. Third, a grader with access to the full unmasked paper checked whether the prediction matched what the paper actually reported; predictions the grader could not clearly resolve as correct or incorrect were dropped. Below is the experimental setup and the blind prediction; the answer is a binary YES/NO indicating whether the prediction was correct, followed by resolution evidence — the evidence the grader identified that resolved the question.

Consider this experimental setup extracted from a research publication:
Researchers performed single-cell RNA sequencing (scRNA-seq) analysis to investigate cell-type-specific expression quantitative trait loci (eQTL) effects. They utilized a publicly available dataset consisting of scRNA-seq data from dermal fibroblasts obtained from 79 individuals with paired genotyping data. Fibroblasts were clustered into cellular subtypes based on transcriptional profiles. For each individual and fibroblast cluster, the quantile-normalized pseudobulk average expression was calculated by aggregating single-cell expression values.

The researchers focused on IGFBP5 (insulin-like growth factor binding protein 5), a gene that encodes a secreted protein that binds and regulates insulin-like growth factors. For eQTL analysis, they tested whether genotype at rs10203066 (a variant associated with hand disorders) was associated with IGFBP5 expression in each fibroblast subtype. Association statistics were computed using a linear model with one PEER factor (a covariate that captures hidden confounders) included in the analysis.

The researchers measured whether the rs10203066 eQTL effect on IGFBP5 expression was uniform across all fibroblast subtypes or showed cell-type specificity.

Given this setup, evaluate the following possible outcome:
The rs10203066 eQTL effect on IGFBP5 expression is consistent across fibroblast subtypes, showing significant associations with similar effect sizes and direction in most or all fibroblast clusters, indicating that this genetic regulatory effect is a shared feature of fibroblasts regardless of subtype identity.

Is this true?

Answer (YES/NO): NO